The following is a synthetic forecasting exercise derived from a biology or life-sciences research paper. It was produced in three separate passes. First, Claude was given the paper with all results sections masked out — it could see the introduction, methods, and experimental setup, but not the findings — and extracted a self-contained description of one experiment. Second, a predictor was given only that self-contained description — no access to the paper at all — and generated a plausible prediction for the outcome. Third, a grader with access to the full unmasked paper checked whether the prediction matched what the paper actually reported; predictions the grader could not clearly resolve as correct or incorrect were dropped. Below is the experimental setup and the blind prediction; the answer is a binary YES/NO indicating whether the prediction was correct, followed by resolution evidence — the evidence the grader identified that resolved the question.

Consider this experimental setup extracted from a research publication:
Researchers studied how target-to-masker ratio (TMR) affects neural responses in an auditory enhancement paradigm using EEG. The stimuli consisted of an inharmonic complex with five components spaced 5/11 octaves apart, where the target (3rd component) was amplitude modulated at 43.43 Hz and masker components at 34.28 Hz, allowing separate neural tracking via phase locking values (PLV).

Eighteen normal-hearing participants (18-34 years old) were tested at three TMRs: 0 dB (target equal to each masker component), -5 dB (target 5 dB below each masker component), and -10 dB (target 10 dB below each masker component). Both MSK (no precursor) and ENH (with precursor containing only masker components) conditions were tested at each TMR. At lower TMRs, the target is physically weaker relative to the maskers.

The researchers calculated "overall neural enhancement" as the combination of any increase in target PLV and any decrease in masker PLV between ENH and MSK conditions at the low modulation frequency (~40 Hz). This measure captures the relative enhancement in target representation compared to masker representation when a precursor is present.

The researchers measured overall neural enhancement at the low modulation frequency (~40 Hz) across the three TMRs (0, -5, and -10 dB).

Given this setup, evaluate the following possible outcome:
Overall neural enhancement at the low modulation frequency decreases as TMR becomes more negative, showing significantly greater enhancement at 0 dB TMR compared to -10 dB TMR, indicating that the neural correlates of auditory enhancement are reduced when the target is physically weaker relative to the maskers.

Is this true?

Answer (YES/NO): NO